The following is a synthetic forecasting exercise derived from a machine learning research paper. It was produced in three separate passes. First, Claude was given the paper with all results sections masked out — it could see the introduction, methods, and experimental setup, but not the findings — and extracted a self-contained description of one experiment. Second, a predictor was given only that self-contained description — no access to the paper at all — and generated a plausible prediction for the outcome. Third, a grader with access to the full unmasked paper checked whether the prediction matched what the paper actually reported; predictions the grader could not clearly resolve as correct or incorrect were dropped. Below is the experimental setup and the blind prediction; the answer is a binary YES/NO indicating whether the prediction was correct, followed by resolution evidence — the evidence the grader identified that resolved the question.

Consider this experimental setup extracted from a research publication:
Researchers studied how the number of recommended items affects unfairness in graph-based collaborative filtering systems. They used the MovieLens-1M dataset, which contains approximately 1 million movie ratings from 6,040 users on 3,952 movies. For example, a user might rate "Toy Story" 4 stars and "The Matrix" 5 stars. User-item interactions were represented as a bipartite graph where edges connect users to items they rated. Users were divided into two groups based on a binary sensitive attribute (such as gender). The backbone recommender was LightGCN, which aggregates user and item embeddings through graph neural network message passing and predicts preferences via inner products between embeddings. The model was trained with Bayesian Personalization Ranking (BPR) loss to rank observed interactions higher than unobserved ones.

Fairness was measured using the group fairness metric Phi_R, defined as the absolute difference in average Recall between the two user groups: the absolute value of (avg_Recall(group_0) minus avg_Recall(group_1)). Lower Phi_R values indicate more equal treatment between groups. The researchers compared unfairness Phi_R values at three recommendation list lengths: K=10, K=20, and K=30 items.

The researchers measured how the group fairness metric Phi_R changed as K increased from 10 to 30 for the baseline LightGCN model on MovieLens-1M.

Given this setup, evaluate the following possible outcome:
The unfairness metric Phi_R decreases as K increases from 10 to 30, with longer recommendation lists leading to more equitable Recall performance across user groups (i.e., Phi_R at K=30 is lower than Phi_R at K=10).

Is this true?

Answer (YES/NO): NO